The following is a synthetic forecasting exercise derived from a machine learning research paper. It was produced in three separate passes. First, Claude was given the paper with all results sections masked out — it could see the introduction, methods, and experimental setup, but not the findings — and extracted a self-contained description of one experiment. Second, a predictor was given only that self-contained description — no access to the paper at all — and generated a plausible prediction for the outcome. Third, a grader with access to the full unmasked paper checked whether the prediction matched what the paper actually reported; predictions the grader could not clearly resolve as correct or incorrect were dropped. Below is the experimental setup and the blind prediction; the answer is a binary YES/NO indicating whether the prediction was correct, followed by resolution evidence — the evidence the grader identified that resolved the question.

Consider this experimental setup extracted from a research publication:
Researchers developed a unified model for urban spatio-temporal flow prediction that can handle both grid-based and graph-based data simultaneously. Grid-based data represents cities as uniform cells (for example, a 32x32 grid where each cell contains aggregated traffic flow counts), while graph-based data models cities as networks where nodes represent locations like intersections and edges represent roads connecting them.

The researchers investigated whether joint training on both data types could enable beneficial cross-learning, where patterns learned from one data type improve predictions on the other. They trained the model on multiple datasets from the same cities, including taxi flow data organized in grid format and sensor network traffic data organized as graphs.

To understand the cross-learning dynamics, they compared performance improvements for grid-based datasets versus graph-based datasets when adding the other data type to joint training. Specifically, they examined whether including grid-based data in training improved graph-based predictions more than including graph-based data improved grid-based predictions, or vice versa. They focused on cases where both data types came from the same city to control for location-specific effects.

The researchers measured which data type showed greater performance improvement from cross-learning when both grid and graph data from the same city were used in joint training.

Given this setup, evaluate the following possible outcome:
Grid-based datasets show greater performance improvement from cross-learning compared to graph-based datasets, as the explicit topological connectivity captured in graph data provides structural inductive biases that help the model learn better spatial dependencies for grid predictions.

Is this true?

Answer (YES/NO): NO